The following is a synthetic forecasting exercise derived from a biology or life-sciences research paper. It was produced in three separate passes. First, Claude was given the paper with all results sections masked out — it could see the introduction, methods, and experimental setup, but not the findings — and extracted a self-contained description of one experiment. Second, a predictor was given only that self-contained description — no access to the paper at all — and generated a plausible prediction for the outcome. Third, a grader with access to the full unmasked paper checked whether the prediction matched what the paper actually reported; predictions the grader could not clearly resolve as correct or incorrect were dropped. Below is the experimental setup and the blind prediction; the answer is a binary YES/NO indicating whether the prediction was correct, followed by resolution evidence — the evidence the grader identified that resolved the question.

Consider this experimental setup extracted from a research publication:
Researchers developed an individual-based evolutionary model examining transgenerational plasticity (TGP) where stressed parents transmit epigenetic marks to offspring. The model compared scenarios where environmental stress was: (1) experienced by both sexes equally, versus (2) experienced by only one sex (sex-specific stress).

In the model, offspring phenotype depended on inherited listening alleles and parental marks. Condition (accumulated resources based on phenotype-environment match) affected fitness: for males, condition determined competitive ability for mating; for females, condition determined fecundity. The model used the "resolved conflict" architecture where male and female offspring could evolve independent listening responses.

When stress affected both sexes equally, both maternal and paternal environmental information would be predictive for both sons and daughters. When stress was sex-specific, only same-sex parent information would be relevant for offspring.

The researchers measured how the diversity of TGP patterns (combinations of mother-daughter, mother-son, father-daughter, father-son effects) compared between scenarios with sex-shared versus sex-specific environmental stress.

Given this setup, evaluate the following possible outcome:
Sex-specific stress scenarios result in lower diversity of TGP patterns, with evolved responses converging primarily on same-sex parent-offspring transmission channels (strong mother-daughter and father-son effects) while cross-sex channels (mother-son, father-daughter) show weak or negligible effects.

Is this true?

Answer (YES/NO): YES